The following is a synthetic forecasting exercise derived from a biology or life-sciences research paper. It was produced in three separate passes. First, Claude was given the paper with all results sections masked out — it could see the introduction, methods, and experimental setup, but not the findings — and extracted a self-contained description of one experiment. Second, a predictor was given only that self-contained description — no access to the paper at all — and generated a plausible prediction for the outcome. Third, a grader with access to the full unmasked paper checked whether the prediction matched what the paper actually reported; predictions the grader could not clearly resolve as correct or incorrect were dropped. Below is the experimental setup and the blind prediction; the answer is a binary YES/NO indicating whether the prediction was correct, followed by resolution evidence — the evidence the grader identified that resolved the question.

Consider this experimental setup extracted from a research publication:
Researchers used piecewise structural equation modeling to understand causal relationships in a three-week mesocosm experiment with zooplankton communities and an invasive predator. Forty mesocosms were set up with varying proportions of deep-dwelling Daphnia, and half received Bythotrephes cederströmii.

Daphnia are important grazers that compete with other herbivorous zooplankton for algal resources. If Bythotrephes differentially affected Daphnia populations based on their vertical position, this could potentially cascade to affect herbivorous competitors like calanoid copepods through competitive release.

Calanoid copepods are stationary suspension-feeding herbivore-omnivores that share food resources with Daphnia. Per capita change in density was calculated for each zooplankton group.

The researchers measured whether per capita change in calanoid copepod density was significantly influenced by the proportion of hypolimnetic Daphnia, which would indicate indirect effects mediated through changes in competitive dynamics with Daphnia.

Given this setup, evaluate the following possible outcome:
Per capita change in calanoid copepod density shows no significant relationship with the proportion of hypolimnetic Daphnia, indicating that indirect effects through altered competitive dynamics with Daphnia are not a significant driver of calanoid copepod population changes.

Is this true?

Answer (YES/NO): YES